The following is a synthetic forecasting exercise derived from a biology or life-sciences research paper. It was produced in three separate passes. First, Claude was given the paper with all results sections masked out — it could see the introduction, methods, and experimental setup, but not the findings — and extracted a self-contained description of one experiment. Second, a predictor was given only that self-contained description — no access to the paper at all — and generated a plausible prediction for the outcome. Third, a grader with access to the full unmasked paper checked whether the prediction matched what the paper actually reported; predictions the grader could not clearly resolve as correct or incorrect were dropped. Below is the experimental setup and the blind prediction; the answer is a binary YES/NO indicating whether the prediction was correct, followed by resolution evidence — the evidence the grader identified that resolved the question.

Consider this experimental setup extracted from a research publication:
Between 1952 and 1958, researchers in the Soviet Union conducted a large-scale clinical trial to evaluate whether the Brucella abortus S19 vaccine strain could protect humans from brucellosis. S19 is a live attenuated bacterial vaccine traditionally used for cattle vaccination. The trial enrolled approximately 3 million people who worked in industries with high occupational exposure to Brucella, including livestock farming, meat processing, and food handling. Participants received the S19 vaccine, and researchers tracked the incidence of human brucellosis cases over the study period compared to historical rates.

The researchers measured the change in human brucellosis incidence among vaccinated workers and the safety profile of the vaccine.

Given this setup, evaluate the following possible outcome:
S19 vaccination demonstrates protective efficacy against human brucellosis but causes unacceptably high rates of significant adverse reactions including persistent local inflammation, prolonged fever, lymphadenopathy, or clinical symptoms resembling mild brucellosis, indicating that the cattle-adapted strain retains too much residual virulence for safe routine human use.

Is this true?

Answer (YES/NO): NO